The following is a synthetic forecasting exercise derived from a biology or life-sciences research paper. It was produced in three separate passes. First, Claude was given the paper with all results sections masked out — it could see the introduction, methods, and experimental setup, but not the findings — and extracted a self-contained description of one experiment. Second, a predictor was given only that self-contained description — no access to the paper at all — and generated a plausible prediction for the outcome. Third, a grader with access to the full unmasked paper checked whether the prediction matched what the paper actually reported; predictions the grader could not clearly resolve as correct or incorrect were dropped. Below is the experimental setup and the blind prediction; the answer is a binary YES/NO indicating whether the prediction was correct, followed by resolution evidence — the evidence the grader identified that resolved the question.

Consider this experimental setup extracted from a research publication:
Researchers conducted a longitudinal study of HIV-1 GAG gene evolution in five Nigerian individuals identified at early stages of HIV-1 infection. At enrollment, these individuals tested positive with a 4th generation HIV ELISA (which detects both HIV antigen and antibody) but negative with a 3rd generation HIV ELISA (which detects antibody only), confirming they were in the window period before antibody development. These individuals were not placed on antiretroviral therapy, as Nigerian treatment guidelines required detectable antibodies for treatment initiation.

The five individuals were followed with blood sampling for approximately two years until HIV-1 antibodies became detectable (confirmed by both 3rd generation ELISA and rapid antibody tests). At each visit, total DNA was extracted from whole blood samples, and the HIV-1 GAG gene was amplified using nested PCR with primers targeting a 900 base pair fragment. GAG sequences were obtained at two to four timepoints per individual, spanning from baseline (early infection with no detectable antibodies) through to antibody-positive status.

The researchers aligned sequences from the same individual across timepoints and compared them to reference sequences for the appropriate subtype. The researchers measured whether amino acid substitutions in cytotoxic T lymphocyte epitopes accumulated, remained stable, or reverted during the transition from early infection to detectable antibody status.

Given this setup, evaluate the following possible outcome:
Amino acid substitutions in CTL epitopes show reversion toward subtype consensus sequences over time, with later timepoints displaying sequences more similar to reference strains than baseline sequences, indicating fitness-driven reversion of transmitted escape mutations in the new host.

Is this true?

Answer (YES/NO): NO